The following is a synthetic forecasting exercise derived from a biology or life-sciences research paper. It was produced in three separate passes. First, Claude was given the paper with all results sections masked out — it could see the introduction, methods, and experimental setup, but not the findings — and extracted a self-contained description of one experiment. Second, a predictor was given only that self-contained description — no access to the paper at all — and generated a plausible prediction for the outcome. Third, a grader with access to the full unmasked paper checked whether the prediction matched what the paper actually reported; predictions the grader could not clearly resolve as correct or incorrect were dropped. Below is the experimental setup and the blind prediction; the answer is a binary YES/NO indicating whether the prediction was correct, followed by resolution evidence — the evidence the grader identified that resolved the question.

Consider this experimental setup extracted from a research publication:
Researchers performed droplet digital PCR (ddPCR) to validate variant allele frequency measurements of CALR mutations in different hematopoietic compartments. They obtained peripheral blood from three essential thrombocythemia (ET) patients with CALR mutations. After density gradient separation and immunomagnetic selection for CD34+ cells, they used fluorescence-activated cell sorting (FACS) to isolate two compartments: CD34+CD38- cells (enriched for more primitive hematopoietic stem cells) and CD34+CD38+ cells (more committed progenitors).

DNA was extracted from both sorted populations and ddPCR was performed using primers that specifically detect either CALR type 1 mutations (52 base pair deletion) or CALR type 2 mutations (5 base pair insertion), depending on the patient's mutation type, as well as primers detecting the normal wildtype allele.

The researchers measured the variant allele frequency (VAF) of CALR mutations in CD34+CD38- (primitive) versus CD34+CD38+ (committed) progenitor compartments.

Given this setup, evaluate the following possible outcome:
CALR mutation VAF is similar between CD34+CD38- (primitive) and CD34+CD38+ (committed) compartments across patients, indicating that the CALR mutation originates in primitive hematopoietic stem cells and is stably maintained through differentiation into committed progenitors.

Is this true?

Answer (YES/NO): NO